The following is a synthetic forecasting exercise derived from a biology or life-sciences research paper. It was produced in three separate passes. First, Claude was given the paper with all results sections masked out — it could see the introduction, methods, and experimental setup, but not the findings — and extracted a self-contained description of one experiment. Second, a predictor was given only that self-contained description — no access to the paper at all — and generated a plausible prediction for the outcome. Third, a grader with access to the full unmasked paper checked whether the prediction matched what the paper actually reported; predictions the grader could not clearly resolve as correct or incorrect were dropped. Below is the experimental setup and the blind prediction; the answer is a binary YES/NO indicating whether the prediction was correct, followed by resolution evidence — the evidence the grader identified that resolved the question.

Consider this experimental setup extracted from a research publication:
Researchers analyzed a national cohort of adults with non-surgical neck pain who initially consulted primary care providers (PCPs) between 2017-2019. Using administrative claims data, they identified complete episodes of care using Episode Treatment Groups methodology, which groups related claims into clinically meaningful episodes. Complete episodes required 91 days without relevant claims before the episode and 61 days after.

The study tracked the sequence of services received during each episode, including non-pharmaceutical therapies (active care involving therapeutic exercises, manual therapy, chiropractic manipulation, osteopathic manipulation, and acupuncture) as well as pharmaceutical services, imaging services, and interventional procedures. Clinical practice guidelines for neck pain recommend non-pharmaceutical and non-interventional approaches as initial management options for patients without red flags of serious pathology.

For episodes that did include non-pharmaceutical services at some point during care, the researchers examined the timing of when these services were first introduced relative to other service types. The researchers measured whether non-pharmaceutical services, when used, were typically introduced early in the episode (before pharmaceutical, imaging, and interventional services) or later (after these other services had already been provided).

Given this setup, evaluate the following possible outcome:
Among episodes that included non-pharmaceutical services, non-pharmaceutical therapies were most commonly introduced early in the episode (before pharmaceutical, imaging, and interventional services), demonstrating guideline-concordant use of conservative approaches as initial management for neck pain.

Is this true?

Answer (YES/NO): NO